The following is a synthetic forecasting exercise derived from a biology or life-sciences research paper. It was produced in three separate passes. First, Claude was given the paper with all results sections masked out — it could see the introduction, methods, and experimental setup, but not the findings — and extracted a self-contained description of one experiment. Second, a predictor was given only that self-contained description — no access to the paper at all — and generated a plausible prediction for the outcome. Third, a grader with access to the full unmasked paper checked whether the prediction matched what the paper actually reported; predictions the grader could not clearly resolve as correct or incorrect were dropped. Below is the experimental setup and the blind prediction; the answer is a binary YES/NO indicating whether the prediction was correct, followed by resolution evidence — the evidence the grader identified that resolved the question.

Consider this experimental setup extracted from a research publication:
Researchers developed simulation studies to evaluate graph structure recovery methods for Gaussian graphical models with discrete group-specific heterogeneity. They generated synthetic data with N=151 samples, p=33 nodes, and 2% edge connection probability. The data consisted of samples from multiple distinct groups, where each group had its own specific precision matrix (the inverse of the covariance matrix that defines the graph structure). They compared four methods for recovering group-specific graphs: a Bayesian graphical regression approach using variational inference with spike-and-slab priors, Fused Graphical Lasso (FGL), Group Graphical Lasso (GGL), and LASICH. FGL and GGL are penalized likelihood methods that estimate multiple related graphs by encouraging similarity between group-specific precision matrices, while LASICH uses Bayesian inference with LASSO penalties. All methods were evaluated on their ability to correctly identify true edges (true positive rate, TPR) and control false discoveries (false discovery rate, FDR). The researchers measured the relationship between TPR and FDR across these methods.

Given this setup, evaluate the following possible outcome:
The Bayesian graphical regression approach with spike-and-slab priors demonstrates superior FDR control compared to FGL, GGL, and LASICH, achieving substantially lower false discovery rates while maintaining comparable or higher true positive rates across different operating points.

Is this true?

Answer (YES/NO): NO